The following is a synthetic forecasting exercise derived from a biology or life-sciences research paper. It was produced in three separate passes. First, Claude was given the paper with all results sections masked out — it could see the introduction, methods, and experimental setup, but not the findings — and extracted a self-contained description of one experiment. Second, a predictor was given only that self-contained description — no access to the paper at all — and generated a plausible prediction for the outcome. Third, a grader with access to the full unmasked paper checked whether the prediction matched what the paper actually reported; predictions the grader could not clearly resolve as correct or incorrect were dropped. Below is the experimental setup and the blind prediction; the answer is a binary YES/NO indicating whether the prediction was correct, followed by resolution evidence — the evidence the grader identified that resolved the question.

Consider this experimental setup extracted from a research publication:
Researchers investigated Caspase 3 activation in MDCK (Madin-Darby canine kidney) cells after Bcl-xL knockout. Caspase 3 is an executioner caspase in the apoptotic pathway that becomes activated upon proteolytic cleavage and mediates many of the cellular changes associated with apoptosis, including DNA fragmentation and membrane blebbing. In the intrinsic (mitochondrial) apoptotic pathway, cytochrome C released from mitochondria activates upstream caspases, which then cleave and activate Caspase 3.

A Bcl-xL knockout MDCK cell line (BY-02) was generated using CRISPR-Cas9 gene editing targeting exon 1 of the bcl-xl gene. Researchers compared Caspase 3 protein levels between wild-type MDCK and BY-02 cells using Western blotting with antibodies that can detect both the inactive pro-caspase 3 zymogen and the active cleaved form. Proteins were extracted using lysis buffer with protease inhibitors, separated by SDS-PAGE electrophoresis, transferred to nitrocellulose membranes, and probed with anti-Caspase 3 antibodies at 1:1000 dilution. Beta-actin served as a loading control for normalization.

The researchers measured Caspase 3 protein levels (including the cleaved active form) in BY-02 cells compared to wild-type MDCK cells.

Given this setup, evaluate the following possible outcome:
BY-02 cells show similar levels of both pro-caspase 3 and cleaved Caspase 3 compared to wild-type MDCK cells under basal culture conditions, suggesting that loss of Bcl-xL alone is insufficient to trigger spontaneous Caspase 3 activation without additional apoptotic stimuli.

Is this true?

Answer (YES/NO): NO